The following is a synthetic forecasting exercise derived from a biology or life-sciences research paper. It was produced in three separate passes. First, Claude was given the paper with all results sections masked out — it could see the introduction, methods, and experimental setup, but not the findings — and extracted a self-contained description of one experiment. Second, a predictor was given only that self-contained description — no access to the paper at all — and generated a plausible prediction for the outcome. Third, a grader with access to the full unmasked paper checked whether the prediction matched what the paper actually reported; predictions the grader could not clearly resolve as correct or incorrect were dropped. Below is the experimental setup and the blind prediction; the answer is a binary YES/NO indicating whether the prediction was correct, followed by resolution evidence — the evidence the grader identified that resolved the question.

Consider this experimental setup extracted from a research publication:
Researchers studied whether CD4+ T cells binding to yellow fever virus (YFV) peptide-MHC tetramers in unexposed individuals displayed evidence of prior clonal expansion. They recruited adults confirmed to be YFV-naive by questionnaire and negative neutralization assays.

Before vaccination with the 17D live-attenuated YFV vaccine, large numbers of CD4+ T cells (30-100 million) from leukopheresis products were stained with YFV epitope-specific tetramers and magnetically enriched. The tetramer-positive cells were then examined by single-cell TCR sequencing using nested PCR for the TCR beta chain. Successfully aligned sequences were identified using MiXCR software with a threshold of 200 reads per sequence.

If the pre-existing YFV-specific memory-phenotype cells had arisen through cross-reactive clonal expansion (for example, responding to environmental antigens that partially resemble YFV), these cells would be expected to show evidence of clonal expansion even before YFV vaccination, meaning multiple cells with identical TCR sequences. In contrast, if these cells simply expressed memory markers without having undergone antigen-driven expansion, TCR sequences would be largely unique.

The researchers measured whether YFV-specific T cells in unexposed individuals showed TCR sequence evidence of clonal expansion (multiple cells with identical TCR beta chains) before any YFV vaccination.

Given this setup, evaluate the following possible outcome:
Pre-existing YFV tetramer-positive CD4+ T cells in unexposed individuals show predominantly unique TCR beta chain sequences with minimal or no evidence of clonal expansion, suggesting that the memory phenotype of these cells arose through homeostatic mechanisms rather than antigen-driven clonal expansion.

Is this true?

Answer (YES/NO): NO